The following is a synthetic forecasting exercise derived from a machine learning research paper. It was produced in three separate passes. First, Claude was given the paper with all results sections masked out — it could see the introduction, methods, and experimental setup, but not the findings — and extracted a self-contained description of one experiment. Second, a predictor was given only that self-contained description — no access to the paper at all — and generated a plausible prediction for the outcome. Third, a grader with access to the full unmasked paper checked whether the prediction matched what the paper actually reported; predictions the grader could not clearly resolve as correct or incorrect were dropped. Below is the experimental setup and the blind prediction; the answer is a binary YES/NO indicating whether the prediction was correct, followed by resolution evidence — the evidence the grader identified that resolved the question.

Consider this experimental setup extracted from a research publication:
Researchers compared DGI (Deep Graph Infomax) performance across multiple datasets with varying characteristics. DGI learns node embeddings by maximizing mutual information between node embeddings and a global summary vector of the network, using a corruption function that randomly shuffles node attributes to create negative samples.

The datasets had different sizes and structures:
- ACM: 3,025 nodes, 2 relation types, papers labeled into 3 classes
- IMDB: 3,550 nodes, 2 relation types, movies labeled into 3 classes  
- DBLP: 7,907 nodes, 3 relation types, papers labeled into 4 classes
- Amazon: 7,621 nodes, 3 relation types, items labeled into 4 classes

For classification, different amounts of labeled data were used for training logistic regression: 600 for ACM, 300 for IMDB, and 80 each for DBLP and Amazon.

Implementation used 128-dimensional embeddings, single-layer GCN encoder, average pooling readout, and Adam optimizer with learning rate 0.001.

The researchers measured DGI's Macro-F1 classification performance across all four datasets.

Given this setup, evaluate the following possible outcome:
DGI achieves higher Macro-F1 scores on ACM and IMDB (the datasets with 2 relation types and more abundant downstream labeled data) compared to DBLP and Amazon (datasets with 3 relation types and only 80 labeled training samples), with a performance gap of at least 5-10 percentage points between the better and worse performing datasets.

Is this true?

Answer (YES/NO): NO